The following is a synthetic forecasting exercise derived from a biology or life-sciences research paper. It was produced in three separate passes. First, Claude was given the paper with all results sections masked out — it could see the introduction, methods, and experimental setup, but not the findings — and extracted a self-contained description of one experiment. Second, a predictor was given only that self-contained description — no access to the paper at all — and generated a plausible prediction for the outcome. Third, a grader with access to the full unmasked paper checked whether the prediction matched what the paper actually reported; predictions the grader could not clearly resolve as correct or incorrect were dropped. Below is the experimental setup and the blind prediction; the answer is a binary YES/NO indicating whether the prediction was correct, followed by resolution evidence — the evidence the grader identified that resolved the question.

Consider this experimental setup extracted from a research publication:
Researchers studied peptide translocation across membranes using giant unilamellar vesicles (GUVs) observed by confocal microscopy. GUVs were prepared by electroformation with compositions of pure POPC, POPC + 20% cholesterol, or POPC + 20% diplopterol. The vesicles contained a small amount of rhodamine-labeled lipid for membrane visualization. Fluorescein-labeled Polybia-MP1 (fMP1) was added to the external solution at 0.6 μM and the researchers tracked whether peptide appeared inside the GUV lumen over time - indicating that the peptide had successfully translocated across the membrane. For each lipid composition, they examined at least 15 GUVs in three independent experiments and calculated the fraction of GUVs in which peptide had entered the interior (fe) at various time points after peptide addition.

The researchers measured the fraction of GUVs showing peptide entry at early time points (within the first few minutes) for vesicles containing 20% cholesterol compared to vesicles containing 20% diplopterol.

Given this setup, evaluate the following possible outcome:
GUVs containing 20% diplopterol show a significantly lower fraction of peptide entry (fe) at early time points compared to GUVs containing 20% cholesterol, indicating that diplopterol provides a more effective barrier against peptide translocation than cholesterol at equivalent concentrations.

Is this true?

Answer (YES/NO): NO